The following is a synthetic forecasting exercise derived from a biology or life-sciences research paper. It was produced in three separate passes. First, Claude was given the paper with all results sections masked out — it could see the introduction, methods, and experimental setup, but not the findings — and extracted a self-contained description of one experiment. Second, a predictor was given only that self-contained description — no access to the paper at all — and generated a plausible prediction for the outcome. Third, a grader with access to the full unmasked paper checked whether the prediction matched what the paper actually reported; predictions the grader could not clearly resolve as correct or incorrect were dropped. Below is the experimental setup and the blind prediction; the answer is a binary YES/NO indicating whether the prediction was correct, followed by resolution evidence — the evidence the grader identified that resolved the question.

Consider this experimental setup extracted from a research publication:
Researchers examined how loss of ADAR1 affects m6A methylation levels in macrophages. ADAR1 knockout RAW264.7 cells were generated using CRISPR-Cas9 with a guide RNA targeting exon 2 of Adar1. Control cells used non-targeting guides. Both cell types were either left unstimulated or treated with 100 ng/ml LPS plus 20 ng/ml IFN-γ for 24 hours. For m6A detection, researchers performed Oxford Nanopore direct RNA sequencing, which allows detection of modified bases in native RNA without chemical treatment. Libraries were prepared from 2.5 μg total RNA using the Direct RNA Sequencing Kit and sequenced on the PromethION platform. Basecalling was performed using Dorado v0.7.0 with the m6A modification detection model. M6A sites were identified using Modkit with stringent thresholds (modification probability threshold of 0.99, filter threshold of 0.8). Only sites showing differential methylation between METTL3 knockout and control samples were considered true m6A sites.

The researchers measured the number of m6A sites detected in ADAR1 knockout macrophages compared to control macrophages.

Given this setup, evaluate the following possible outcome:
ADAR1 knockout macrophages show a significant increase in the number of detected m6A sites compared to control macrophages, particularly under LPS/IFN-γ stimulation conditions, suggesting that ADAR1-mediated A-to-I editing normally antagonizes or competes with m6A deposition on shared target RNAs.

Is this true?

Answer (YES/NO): NO